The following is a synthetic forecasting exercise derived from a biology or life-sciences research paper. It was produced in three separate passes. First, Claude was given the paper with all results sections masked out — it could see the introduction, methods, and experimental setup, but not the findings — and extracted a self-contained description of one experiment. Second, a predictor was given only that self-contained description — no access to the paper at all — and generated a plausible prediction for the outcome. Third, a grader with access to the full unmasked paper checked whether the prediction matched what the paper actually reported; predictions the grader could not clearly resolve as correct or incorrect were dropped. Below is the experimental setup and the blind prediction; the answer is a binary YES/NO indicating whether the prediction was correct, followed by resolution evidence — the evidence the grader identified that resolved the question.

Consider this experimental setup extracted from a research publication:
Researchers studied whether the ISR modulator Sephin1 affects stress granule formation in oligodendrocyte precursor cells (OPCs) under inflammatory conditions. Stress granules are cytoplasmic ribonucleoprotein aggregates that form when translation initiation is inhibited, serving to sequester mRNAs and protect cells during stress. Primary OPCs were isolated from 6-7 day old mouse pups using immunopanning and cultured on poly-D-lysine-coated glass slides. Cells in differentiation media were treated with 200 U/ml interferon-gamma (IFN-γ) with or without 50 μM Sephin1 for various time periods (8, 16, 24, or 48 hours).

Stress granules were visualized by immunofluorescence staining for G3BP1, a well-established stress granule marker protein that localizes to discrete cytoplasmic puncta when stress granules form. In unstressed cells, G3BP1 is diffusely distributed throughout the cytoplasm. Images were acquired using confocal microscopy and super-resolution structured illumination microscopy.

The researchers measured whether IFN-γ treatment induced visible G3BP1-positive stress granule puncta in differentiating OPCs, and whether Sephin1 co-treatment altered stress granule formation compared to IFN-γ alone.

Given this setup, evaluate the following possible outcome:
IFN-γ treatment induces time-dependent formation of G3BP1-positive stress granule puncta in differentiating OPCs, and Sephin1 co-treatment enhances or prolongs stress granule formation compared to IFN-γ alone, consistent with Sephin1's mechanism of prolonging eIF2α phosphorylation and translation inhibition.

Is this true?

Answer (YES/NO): NO